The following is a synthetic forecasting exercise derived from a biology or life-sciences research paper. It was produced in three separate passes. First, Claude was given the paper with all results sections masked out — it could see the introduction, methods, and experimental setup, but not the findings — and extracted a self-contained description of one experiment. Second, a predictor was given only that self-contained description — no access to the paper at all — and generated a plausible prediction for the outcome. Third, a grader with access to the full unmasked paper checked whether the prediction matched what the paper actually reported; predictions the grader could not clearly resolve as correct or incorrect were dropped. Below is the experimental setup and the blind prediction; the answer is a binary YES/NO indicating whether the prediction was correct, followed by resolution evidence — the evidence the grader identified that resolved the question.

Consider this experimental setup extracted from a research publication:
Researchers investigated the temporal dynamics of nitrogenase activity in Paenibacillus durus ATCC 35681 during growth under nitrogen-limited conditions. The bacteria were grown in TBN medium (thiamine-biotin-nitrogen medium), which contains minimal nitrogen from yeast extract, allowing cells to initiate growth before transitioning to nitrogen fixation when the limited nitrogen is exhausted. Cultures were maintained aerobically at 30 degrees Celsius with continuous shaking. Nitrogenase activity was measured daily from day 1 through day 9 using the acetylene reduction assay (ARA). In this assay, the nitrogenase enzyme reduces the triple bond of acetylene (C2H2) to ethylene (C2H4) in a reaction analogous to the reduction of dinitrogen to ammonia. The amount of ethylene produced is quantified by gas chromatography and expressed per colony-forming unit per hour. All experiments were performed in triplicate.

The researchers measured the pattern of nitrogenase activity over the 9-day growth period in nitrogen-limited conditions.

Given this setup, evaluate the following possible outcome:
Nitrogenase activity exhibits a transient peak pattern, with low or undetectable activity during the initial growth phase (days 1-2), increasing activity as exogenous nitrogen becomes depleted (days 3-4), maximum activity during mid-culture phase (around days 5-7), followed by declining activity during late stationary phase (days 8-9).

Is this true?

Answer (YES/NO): NO